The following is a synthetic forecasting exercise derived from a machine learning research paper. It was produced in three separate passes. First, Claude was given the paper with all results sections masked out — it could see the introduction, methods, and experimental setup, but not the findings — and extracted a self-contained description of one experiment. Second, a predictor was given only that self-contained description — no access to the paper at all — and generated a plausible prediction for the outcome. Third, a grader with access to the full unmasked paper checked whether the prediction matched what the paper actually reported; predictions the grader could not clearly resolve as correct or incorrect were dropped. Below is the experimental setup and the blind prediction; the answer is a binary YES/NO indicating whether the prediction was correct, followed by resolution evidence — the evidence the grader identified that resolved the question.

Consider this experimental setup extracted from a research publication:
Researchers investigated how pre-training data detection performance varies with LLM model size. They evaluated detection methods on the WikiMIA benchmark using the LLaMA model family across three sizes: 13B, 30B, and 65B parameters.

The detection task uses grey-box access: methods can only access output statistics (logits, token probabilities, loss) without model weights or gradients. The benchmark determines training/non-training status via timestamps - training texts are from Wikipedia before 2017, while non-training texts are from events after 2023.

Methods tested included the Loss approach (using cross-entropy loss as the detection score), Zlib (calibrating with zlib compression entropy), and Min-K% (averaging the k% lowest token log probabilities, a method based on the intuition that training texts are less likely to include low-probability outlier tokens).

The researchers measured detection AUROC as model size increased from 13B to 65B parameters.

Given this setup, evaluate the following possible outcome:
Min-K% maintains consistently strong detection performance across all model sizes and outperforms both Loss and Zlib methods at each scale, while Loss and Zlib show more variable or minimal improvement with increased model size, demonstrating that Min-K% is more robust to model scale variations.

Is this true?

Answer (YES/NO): NO